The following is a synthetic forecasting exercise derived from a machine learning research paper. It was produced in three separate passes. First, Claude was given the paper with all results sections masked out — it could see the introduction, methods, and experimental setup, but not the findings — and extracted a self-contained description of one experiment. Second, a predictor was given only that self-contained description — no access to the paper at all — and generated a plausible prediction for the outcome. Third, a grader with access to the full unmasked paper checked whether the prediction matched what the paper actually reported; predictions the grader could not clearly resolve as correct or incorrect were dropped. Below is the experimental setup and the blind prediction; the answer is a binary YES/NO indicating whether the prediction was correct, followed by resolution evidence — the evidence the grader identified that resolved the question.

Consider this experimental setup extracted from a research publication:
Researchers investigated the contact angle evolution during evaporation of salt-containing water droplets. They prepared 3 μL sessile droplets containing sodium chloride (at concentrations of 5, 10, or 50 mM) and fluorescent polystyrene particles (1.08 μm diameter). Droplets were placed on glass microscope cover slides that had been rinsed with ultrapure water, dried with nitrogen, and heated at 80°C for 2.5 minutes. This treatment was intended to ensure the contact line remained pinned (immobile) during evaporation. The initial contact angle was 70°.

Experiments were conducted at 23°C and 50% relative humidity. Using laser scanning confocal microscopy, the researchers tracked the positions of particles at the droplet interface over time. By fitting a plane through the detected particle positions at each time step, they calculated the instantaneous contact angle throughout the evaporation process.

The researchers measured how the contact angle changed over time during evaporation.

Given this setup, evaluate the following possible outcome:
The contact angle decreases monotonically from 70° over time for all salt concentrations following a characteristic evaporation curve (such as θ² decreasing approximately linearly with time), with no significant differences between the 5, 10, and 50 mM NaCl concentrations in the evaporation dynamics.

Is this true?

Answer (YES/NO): NO